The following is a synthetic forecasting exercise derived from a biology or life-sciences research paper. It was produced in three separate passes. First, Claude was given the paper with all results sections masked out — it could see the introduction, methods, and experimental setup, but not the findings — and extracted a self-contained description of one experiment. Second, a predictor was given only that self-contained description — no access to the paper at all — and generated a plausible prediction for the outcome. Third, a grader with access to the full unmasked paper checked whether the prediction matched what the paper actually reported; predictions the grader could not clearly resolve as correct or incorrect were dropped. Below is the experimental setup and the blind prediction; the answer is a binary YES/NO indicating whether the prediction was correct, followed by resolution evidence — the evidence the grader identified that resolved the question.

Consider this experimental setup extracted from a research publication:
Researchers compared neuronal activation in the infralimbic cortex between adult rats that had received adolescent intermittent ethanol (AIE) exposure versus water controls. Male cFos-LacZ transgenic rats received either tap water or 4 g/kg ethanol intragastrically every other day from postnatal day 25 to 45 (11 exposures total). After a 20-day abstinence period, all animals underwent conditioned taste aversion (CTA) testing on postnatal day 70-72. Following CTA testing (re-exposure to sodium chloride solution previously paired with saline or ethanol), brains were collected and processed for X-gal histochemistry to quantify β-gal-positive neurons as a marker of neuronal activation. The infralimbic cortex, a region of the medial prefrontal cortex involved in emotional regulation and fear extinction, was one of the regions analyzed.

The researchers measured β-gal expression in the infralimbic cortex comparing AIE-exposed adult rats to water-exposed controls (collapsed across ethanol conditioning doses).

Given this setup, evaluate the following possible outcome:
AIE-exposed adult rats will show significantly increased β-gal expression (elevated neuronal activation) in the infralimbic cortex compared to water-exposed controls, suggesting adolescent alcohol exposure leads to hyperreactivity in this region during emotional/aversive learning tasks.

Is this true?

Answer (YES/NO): YES